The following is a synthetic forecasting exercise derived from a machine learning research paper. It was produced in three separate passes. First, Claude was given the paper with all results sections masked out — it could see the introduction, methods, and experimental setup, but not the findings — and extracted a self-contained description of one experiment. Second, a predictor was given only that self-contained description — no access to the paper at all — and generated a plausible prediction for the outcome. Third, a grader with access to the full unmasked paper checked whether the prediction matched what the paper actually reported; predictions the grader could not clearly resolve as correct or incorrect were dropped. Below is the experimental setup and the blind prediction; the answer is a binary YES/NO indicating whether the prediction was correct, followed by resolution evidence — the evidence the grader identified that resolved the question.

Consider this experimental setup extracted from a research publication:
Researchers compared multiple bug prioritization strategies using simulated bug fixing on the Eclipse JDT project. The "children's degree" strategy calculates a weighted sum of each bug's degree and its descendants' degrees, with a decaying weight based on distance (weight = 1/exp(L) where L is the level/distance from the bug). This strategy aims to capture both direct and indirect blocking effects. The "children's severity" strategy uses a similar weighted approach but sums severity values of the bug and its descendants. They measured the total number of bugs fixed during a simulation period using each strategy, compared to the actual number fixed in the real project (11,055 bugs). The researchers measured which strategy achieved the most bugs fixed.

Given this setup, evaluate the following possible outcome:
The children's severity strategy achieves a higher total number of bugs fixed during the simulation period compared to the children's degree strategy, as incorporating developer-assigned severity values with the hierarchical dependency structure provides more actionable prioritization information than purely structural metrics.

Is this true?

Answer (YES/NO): YES